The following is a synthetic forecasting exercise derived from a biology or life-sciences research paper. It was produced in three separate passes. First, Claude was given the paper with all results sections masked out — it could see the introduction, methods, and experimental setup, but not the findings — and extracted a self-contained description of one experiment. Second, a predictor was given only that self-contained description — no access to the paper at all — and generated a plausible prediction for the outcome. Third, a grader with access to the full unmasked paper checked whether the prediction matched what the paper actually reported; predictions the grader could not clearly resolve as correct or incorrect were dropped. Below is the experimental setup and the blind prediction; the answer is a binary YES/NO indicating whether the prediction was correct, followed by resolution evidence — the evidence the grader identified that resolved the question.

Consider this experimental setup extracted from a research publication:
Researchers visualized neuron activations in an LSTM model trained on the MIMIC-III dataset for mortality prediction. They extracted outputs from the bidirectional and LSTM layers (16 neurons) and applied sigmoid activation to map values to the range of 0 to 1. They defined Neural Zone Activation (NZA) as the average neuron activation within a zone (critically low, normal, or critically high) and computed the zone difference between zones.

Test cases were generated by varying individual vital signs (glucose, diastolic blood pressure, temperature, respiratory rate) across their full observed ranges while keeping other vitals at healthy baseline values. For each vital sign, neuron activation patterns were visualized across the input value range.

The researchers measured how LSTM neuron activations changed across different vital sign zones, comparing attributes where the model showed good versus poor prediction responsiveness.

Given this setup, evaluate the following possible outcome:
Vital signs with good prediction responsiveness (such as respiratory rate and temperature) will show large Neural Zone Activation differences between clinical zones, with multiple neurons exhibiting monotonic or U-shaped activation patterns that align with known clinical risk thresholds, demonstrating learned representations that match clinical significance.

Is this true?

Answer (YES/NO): NO